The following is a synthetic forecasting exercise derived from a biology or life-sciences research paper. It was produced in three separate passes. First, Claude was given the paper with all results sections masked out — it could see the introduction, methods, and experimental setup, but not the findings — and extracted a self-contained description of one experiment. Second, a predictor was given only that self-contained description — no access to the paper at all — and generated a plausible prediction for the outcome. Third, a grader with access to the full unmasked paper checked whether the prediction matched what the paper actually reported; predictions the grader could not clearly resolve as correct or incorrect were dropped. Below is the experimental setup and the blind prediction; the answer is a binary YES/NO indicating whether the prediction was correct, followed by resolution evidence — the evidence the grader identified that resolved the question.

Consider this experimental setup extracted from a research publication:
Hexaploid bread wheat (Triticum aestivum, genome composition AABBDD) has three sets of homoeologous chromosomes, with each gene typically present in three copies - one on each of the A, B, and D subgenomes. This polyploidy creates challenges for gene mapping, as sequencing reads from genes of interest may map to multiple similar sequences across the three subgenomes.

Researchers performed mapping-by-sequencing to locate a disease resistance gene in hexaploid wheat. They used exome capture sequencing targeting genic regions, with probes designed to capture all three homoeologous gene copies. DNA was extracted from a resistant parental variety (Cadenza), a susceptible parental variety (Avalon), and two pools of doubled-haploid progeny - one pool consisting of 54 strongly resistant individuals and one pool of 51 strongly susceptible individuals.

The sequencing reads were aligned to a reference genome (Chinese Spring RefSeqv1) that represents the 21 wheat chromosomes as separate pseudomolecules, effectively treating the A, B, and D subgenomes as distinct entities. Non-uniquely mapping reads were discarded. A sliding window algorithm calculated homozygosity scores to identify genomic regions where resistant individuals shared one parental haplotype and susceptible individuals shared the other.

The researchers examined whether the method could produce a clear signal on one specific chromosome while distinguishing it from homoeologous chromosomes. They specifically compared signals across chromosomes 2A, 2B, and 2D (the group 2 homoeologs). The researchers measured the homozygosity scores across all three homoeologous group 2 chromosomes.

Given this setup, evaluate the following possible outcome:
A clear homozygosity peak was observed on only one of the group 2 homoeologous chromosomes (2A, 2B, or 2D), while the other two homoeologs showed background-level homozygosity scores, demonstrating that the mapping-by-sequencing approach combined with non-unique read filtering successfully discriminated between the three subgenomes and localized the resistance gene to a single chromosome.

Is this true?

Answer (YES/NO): YES